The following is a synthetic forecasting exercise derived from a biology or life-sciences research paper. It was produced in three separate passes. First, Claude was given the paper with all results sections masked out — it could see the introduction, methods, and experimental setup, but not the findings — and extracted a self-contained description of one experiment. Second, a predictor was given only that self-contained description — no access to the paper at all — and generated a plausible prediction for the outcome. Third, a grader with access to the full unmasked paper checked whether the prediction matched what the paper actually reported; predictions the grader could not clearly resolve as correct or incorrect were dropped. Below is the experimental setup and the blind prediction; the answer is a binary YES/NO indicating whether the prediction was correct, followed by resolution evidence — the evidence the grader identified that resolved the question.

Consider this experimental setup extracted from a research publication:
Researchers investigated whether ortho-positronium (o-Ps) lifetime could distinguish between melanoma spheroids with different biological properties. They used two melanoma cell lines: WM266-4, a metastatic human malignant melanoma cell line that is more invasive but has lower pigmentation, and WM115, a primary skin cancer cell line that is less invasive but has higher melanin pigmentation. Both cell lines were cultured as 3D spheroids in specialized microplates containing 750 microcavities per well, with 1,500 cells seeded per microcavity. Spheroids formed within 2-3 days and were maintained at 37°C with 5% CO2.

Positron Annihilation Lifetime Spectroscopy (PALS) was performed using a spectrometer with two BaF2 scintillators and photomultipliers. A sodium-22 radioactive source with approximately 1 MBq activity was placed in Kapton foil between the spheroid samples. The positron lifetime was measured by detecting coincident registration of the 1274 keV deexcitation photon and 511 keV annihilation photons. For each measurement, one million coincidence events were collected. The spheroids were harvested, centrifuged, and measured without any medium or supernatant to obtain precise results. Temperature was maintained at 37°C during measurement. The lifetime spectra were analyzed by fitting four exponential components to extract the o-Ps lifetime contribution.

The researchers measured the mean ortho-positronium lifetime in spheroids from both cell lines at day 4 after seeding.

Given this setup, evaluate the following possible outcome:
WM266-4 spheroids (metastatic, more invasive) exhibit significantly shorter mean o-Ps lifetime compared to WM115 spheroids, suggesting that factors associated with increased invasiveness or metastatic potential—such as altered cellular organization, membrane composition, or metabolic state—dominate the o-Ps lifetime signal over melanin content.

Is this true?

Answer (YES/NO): YES